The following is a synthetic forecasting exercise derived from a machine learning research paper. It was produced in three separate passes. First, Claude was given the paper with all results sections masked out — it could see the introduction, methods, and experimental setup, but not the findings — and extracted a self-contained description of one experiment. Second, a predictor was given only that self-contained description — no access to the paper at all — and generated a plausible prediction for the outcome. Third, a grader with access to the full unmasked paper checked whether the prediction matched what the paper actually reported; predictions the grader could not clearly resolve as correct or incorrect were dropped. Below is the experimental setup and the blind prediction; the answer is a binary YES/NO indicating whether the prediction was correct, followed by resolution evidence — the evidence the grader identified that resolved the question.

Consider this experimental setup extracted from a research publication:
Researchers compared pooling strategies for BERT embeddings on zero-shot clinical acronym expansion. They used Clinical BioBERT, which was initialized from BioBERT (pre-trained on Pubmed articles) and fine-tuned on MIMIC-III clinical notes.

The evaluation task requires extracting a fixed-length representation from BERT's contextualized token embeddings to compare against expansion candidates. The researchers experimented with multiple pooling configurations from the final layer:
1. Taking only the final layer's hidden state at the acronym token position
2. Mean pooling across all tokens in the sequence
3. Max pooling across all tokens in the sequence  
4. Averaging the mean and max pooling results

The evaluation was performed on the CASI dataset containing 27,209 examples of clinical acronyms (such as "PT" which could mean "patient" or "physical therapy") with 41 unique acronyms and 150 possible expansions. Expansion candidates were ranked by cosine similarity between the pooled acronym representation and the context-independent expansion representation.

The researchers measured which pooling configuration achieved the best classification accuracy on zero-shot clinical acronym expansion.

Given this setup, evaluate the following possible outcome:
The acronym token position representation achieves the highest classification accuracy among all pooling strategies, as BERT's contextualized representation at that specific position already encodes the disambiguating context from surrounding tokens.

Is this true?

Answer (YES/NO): NO